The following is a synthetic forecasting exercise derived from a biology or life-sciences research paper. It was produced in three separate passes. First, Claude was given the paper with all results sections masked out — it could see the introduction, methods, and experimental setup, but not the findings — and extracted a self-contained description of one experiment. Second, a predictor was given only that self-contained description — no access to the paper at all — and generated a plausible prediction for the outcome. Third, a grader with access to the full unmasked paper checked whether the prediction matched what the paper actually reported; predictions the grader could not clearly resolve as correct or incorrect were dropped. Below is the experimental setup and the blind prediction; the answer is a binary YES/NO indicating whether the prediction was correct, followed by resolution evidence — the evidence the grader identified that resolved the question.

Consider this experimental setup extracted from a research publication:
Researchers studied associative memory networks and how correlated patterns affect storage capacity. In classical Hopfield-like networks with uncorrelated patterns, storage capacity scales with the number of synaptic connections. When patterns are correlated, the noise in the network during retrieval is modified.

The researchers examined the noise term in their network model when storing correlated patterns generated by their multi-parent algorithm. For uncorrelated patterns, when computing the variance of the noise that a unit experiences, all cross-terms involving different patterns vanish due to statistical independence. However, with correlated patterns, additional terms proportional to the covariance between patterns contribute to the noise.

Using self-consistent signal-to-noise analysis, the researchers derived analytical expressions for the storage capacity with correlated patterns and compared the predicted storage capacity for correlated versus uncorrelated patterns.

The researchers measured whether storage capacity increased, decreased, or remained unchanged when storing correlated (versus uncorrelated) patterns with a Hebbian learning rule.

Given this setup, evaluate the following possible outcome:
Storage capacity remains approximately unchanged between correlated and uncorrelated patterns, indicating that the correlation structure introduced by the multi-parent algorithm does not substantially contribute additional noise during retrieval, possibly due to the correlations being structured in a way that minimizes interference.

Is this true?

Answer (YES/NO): NO